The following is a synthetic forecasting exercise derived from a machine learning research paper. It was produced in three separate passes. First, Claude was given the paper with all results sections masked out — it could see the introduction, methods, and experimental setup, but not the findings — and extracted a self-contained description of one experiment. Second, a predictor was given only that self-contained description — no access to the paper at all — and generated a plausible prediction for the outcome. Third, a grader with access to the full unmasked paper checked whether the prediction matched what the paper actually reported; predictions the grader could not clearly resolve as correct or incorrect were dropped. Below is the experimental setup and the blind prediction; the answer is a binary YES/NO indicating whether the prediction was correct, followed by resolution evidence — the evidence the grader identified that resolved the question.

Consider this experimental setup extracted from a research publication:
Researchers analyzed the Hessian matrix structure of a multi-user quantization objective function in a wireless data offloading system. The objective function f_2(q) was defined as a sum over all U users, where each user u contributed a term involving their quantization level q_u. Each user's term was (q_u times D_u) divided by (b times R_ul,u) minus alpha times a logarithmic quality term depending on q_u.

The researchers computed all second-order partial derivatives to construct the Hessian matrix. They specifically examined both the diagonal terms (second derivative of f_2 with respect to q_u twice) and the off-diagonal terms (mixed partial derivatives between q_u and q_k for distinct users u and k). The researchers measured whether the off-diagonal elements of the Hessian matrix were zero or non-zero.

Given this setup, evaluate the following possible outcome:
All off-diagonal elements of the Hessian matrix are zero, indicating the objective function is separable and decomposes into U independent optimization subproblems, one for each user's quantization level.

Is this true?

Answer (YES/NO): YES